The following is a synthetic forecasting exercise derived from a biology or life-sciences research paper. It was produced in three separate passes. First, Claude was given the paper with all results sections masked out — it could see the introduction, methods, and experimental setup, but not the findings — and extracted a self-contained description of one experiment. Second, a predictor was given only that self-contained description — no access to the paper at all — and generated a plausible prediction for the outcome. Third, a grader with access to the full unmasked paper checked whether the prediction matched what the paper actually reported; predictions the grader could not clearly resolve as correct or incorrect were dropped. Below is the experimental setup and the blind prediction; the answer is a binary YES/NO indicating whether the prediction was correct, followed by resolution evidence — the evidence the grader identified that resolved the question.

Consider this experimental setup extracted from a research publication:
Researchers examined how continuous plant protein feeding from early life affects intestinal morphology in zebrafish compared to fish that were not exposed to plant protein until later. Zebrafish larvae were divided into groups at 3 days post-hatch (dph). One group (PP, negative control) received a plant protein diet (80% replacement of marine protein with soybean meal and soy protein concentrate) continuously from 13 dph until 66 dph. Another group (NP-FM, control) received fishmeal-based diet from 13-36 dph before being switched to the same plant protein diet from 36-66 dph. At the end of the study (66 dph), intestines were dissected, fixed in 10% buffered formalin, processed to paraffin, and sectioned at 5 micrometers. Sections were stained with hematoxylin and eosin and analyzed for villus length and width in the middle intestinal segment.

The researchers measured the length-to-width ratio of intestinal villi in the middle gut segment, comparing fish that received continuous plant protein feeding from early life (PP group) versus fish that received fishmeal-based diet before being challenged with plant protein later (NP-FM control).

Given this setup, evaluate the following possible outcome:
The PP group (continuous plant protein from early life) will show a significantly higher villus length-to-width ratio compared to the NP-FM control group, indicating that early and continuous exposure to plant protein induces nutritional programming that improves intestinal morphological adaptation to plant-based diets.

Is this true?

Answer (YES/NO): NO